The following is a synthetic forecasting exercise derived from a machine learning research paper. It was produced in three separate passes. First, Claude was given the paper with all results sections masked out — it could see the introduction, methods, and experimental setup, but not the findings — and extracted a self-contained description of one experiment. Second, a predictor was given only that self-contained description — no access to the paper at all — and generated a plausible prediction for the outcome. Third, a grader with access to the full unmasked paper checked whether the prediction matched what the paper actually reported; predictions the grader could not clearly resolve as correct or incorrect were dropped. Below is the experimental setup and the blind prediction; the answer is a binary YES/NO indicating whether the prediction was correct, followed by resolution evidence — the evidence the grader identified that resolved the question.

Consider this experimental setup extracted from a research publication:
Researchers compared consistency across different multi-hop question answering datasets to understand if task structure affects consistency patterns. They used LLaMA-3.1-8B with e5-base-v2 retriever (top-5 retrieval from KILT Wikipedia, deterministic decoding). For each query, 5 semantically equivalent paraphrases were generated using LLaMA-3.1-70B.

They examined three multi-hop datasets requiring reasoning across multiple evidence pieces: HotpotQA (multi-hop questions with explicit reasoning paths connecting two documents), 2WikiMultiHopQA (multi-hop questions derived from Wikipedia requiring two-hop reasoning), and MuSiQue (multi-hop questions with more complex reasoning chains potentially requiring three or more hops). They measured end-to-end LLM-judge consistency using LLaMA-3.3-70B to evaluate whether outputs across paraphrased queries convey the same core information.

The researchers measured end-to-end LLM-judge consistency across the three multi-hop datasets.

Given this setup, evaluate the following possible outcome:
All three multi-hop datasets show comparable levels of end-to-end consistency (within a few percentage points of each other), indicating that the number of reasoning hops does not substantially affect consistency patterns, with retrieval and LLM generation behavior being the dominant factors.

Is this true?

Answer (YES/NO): NO